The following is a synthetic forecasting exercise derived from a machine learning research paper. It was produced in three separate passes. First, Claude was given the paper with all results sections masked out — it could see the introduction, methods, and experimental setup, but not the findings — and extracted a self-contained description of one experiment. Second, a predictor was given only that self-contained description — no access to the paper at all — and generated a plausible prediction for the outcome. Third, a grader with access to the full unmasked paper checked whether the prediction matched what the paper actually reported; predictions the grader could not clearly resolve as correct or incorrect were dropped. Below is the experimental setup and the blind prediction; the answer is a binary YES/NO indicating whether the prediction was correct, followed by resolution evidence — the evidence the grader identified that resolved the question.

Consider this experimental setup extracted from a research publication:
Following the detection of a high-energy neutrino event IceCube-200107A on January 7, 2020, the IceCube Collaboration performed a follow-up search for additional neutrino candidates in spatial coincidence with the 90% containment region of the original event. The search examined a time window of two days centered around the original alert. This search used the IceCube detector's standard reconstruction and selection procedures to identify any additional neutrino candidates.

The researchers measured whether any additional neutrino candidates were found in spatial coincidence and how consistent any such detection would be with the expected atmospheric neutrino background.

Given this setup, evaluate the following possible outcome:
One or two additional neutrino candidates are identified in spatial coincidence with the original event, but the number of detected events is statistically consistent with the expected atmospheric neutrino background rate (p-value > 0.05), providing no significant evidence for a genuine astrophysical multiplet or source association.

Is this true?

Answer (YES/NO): NO